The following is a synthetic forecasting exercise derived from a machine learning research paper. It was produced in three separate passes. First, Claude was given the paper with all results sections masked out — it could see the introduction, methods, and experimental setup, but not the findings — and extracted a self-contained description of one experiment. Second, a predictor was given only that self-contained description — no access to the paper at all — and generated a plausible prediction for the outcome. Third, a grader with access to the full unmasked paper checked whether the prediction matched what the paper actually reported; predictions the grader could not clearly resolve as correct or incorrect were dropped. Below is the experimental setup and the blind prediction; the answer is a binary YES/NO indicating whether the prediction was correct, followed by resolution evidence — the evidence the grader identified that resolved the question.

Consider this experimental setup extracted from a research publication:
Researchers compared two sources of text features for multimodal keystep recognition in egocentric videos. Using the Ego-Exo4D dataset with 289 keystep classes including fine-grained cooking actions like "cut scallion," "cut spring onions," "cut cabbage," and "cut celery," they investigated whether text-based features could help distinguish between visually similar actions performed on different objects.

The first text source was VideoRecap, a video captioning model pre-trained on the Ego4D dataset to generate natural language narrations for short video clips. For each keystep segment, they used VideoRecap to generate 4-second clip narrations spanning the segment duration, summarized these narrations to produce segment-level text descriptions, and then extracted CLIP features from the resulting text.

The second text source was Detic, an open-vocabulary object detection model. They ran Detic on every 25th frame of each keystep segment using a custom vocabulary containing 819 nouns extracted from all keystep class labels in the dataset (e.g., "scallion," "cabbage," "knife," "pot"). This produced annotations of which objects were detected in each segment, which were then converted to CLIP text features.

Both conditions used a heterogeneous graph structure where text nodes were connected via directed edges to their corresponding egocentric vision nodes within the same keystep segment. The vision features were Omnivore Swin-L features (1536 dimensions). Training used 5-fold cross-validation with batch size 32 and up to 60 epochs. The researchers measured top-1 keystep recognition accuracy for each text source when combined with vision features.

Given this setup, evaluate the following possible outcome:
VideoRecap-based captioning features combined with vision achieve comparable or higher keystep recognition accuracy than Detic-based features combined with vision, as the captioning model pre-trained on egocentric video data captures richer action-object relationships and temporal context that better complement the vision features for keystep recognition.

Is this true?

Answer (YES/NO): YES